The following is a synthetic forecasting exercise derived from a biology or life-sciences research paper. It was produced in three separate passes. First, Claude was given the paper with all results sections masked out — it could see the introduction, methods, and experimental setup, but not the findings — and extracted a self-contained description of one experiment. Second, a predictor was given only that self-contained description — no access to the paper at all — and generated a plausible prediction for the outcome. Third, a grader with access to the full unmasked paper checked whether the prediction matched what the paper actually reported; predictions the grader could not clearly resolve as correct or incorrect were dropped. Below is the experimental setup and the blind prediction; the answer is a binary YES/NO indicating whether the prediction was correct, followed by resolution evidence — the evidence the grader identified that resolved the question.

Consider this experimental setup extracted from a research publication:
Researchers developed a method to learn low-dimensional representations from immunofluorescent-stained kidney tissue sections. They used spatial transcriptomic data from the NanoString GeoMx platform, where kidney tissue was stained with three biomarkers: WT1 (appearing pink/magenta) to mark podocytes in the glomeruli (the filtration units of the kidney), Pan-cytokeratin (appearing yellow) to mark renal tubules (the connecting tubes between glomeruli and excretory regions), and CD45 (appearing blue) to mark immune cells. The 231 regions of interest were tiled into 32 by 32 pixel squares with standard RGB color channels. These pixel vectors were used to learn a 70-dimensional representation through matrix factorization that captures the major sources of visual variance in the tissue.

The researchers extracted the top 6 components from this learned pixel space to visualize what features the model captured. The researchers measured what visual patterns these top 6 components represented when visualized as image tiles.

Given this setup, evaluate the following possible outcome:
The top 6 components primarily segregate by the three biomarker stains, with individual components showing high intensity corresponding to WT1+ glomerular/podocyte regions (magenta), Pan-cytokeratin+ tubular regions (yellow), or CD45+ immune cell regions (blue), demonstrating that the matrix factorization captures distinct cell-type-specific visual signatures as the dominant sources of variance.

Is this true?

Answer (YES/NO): YES